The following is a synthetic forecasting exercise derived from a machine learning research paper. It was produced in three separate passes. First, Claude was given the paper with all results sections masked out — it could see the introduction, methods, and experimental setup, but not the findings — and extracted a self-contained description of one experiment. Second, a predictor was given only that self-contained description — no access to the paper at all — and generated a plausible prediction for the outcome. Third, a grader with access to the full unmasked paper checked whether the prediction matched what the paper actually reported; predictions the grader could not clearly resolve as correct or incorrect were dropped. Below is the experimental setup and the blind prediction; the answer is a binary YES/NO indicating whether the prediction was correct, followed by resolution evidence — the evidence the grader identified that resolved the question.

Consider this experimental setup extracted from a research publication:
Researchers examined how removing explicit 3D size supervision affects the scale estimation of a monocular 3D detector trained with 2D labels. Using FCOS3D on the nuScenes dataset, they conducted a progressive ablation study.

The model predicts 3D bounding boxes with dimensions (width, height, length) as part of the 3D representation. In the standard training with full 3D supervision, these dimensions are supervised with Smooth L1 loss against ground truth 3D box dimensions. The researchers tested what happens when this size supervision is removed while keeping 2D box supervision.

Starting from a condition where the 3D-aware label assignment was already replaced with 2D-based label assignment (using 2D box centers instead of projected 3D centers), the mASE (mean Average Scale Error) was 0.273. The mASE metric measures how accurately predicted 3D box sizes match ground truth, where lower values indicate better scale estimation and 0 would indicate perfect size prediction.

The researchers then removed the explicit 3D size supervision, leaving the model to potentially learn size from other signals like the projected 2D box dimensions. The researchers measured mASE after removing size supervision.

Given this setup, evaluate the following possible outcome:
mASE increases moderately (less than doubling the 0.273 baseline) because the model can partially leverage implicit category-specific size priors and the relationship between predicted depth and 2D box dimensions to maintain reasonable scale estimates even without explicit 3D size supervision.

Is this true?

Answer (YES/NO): YES